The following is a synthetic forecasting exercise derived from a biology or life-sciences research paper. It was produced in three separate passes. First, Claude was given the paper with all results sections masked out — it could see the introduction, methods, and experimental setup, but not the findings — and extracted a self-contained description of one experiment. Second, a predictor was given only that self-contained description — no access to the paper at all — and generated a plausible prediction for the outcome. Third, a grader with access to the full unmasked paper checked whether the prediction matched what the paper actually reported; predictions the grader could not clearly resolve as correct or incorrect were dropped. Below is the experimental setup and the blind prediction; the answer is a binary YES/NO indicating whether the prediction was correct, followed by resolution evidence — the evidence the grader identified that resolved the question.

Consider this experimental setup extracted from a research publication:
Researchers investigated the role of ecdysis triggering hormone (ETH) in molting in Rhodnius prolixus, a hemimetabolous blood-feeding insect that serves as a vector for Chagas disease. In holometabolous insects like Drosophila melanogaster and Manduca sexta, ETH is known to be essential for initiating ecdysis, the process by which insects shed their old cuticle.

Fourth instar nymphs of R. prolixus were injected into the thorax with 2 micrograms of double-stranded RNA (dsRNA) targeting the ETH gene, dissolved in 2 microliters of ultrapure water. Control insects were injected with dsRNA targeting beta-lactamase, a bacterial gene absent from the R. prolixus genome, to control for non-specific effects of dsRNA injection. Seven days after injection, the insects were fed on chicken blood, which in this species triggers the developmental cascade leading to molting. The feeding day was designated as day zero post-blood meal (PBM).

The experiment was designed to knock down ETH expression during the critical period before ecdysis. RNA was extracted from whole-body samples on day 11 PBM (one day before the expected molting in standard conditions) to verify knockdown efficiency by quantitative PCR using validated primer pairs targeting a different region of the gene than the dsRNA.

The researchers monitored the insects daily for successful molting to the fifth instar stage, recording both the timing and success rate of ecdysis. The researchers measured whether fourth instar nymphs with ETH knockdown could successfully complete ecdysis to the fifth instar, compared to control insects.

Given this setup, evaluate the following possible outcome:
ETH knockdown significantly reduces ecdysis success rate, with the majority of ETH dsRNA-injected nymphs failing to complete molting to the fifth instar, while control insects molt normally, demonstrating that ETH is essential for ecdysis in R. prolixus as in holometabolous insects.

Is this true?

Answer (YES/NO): YES